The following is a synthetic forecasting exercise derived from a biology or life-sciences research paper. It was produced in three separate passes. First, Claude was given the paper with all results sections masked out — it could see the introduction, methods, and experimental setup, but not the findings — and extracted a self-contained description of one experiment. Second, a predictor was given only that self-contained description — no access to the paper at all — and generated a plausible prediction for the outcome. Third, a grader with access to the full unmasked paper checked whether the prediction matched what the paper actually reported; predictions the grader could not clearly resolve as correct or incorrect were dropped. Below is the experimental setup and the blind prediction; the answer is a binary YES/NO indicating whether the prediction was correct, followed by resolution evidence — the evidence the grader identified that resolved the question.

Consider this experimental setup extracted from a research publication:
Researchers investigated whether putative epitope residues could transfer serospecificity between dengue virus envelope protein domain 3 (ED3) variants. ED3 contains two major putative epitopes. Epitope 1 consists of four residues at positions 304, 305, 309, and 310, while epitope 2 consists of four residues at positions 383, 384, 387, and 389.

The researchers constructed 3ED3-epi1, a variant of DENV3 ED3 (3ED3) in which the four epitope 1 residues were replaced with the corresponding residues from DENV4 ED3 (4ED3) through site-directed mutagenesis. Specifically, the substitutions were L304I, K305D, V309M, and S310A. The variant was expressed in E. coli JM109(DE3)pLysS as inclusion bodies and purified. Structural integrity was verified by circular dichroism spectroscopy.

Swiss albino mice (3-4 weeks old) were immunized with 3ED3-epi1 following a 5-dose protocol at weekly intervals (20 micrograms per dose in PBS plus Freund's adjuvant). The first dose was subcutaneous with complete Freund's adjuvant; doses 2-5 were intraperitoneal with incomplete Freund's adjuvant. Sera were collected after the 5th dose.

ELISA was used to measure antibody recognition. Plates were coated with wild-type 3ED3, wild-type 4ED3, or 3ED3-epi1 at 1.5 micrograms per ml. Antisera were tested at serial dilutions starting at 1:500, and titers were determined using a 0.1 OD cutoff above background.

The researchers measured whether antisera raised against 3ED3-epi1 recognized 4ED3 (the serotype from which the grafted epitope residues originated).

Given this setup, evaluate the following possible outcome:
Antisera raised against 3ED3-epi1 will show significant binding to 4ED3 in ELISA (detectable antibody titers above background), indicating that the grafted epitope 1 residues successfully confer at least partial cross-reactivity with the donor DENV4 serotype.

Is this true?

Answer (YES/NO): NO